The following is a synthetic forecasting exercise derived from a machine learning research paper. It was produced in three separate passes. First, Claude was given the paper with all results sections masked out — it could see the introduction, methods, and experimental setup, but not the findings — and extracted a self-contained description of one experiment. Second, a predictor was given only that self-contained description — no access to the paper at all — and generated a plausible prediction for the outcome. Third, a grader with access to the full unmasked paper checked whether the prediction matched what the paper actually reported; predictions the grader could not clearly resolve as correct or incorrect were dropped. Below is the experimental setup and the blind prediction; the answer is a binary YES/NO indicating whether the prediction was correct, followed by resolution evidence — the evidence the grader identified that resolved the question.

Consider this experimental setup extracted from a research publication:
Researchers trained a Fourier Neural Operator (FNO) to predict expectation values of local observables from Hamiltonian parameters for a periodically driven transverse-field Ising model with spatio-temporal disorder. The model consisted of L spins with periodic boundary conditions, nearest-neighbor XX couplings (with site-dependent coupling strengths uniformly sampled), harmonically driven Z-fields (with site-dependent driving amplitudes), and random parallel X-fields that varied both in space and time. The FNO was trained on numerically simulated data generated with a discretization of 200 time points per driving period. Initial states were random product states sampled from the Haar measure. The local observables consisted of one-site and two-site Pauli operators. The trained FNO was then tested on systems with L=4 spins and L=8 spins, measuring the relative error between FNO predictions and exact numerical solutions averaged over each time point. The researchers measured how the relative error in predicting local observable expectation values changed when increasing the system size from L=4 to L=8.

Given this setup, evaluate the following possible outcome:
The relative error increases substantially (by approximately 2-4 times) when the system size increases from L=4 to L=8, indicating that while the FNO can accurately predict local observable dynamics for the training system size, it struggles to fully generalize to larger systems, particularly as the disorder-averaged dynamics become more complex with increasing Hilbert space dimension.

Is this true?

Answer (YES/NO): NO